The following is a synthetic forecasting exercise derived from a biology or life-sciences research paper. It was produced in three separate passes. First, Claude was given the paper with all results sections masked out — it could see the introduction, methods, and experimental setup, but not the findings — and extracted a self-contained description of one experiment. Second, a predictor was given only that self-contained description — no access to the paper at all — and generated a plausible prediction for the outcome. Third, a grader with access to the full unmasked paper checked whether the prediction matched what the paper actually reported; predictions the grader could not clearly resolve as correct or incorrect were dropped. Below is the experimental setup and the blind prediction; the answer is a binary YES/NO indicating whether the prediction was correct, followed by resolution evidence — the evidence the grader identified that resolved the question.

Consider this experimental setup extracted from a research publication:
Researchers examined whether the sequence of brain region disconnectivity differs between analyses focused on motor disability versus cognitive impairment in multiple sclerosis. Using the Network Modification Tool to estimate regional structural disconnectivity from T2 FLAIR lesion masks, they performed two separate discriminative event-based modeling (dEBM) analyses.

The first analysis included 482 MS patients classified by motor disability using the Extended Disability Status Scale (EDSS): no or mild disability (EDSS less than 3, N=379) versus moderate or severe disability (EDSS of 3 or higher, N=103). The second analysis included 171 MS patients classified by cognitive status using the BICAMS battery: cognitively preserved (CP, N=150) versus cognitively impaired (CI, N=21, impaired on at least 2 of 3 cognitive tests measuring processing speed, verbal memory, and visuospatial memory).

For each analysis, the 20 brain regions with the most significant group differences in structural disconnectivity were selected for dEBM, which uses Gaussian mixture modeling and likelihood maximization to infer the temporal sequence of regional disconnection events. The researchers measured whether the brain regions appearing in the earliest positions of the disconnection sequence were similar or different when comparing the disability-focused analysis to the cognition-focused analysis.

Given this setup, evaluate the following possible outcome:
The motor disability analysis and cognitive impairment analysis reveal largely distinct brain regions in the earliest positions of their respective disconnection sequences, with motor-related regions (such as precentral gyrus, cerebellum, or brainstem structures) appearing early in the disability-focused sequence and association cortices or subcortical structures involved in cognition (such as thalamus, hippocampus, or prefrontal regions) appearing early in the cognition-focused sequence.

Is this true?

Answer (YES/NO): NO